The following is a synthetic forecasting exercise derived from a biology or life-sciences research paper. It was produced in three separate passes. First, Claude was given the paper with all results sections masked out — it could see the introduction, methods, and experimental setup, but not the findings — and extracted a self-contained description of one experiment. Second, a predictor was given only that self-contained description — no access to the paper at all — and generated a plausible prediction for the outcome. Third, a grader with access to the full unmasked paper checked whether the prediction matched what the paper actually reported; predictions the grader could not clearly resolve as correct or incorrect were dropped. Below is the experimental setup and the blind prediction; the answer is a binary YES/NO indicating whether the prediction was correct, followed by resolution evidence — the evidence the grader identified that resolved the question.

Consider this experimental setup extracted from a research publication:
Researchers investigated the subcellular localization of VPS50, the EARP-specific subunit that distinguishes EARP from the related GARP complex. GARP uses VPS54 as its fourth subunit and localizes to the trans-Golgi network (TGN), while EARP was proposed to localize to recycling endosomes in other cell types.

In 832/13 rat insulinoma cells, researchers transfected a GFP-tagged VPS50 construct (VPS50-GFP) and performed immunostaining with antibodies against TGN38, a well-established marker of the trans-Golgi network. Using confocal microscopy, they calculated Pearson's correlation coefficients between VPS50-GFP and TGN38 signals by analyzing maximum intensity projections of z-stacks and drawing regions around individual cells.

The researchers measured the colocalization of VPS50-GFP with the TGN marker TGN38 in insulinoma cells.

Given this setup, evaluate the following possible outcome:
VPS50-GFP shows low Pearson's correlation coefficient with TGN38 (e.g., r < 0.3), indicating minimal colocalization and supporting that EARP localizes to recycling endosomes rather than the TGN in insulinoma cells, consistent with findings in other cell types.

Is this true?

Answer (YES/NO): NO